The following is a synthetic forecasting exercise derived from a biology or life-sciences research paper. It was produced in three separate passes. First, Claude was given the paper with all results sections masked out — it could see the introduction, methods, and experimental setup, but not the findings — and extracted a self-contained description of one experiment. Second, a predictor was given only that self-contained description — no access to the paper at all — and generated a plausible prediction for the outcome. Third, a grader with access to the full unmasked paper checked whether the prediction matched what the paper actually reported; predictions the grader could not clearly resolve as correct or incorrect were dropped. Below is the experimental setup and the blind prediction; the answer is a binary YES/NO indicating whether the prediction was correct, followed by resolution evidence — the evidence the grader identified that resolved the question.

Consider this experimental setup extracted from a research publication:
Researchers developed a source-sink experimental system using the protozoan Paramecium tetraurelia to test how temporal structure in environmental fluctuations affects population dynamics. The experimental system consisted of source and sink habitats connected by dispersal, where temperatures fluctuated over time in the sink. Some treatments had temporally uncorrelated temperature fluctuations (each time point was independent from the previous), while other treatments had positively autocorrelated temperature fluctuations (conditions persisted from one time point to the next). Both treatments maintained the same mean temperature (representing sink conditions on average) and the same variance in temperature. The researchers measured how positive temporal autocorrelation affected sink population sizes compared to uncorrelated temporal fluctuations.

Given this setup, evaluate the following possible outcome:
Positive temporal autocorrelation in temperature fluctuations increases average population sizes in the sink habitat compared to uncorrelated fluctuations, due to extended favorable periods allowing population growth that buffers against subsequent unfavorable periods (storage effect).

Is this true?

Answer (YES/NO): YES